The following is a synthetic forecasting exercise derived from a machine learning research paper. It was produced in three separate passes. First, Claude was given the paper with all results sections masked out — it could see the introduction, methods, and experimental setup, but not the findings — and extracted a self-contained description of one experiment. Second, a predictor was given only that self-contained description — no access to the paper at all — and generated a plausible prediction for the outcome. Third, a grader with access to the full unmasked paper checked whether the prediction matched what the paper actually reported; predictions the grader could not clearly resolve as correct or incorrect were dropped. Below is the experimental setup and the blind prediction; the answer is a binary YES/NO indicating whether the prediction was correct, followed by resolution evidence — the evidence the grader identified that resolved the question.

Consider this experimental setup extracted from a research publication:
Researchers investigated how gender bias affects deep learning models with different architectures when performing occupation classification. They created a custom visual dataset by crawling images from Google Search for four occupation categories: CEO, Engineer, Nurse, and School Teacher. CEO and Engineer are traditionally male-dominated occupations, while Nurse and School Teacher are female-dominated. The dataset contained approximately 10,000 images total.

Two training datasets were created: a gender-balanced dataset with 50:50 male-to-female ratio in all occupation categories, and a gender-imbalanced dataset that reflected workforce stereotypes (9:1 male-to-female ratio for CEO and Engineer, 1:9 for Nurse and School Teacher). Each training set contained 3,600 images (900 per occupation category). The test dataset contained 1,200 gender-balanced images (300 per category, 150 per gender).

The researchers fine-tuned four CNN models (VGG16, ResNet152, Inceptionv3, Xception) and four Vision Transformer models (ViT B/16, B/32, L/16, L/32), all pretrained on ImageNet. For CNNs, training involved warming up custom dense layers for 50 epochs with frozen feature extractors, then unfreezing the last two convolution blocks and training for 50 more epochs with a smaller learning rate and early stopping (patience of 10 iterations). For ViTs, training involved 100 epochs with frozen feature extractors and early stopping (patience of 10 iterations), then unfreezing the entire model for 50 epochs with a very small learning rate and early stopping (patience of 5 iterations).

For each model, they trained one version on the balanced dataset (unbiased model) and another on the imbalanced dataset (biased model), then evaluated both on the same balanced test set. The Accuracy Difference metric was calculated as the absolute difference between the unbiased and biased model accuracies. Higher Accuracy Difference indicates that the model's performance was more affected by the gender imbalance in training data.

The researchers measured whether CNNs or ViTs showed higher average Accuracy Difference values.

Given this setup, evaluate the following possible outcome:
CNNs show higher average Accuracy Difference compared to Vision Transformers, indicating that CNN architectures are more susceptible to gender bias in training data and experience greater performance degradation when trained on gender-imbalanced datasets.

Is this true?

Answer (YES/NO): NO